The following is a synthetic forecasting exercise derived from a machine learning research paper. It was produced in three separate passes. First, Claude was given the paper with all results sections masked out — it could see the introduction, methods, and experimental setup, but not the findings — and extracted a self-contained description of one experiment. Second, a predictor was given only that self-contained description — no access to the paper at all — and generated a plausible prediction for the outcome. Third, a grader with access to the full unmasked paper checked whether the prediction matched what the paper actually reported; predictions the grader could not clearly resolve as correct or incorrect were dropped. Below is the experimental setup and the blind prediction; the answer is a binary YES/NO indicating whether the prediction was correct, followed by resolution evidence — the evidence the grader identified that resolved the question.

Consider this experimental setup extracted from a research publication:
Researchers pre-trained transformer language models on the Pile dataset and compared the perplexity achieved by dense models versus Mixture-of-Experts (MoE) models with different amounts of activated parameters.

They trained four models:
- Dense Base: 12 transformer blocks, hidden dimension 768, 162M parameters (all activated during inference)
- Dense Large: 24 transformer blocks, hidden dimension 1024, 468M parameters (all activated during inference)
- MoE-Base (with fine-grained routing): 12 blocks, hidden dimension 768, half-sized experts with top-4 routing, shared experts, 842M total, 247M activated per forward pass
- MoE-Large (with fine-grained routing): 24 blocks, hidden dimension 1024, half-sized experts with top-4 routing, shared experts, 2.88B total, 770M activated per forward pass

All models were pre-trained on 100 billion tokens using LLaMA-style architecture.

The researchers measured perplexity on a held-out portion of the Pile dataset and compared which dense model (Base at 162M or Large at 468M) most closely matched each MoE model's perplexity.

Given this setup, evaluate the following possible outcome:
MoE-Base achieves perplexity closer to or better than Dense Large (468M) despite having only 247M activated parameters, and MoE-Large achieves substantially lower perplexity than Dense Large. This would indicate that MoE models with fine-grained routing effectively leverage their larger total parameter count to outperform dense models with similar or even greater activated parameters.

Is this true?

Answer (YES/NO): YES